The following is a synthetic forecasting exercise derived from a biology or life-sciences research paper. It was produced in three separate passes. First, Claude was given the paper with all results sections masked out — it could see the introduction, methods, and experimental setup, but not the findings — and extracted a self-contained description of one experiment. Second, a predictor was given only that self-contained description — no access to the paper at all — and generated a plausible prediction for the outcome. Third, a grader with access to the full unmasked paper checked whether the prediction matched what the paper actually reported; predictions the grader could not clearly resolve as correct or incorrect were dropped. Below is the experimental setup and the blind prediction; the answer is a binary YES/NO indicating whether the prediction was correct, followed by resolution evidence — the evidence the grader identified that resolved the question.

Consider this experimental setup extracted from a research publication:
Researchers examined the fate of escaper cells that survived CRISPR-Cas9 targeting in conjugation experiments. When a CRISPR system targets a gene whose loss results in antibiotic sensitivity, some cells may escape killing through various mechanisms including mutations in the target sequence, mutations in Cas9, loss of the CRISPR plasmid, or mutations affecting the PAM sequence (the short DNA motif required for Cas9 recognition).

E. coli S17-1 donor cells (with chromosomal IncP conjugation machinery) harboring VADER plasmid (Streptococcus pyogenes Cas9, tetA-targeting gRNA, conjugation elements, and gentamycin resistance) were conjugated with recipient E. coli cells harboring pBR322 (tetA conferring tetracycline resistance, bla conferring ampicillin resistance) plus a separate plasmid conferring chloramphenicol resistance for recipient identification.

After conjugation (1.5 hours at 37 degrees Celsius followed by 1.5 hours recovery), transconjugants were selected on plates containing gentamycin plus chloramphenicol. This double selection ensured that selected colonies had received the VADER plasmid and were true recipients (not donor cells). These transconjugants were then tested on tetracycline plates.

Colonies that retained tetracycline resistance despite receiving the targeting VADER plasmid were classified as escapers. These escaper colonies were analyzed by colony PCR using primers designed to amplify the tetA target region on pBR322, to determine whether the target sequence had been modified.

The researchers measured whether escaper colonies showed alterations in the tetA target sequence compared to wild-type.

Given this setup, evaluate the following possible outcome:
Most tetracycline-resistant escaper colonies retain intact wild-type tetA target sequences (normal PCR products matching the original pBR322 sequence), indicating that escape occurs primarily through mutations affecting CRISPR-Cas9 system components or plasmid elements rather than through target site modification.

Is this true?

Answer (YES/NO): YES